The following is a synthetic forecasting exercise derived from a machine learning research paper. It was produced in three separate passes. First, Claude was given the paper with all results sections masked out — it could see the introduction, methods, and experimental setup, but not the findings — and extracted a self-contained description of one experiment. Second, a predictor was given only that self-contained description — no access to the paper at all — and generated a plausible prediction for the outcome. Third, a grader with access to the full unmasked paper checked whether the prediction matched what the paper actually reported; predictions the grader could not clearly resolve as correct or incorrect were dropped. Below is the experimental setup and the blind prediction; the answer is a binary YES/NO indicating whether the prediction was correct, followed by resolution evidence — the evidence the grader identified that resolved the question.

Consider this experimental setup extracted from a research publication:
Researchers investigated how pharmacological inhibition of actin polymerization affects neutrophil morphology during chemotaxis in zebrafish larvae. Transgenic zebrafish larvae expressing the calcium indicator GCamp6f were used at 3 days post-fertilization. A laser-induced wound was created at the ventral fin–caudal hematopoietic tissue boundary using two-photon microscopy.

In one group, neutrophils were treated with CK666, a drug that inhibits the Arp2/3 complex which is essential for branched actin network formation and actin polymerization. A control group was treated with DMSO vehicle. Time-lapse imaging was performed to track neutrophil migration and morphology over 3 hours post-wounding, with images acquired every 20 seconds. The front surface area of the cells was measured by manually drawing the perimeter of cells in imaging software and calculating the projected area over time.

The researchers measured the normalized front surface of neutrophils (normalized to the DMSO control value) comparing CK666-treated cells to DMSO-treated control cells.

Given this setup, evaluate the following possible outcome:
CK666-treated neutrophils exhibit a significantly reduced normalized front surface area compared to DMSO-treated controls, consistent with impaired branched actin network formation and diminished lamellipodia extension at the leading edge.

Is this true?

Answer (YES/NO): YES